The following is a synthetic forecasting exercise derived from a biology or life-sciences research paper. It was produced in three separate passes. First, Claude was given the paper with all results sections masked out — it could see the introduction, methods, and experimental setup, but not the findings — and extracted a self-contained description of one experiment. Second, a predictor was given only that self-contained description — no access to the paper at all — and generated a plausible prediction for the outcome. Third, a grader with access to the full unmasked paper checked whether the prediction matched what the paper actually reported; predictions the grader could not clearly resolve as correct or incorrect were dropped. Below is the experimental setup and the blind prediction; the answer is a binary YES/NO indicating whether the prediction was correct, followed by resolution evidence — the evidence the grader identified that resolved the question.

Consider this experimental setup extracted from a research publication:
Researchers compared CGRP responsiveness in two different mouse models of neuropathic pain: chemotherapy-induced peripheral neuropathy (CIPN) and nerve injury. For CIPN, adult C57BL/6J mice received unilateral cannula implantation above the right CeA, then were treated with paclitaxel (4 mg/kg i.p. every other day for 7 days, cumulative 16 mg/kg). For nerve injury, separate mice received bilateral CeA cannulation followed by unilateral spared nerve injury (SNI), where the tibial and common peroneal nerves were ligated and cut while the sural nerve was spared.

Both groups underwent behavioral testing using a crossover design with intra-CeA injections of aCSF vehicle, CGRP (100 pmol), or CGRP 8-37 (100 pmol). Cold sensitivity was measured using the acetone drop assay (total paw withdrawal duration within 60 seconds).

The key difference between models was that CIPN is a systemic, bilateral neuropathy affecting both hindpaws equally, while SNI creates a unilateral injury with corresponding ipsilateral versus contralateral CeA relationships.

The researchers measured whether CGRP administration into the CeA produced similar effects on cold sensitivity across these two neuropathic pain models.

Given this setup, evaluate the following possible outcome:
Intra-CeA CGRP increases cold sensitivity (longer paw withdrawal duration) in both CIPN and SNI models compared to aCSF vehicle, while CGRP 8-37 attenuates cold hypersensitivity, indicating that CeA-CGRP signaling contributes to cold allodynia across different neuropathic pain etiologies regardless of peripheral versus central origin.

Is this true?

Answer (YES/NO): NO